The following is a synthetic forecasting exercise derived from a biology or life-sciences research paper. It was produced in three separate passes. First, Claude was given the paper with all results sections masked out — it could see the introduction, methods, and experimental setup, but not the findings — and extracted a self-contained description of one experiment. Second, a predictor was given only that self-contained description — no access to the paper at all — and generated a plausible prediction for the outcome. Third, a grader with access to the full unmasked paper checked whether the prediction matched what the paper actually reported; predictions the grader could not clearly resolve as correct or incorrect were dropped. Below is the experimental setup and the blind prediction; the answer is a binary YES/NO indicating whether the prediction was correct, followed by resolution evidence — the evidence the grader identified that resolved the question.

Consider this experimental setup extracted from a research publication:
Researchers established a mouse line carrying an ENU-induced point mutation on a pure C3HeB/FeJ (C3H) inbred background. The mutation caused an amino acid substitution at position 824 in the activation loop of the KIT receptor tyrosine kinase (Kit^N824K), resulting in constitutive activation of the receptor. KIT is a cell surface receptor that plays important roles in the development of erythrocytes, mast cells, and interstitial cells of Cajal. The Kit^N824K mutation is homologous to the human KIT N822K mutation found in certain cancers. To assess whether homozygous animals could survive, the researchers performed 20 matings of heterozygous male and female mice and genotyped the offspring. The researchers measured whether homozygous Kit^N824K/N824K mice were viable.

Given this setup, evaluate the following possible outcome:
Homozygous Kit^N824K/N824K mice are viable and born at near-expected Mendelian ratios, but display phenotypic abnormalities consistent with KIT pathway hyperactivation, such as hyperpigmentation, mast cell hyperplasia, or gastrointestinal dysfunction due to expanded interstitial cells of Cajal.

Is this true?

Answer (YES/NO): NO